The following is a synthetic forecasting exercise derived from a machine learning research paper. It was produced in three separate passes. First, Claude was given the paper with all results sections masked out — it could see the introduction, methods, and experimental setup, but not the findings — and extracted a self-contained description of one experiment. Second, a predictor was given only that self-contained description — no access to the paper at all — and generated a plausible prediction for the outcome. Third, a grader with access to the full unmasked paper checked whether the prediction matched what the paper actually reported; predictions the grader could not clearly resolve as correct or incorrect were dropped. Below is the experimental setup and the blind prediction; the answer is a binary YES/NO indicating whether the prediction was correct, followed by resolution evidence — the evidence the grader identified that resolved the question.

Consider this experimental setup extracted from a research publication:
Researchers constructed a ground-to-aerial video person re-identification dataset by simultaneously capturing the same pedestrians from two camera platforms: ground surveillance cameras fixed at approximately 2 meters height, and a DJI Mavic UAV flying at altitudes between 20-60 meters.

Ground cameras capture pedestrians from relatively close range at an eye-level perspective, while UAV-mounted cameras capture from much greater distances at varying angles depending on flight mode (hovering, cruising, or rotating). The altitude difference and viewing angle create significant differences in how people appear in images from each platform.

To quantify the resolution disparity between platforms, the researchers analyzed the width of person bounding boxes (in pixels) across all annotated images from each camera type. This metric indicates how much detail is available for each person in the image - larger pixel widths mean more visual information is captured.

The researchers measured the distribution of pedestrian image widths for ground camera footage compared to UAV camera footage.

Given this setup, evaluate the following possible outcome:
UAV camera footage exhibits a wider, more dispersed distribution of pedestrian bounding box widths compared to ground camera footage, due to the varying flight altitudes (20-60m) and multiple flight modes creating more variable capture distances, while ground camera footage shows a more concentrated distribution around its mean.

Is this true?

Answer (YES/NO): NO